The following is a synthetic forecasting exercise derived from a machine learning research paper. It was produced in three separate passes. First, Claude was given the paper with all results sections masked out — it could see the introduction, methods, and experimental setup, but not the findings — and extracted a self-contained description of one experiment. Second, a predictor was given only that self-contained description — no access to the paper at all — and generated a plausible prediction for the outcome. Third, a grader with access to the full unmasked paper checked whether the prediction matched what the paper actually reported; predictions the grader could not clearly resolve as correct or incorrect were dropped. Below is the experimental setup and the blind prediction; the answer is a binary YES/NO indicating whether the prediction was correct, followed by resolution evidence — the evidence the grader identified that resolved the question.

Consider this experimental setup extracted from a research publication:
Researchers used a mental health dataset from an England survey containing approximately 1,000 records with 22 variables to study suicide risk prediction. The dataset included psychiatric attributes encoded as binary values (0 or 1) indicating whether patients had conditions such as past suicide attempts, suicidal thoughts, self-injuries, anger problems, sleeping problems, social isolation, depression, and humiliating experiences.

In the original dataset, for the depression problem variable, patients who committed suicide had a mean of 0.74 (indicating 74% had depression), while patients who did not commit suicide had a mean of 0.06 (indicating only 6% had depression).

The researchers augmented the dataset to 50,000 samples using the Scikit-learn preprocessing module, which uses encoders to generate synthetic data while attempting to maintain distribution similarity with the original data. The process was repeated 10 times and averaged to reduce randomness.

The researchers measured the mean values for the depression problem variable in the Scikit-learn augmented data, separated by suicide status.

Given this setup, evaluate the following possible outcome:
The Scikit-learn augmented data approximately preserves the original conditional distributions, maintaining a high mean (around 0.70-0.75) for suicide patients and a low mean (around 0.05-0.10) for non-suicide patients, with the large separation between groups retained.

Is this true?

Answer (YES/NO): NO